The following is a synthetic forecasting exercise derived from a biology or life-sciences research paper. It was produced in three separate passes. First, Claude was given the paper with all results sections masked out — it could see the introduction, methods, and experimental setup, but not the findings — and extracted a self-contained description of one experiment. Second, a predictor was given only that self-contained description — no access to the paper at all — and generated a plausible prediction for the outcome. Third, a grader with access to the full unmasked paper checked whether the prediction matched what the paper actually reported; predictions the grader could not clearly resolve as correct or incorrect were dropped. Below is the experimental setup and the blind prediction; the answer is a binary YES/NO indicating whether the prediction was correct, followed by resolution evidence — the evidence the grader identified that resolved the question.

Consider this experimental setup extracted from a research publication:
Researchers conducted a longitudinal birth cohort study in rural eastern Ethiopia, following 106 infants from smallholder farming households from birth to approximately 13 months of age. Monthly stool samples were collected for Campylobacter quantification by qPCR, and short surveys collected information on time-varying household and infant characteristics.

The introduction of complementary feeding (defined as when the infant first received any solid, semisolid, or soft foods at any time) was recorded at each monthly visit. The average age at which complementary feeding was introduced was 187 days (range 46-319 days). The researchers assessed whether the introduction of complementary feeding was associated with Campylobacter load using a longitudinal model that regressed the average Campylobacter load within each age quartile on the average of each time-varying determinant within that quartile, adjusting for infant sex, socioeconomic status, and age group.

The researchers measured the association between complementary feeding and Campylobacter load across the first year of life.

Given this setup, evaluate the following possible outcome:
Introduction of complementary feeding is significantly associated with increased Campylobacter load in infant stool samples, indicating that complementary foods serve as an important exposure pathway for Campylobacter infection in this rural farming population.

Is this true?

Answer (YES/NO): YES